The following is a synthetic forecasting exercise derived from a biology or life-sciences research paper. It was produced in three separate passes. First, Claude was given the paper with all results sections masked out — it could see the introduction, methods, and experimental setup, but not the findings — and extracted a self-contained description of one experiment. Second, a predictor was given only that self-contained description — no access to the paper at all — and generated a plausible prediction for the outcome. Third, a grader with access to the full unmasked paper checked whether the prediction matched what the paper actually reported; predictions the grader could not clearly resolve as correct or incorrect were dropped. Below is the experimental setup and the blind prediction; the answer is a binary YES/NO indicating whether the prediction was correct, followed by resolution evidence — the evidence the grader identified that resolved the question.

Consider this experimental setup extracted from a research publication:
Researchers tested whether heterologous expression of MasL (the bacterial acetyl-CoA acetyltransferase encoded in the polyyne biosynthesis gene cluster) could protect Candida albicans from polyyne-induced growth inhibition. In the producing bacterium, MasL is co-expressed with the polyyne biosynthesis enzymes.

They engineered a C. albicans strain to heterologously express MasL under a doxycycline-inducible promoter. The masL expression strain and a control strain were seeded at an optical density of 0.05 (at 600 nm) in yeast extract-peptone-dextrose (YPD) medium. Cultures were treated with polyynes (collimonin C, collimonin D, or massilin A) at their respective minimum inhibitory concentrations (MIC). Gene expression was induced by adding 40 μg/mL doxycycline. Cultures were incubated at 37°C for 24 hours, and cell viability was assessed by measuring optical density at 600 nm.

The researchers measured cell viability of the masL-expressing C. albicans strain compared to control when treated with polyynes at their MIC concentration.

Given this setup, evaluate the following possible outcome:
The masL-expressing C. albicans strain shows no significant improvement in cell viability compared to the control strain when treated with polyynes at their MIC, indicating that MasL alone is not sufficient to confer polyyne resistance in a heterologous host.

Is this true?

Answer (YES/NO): NO